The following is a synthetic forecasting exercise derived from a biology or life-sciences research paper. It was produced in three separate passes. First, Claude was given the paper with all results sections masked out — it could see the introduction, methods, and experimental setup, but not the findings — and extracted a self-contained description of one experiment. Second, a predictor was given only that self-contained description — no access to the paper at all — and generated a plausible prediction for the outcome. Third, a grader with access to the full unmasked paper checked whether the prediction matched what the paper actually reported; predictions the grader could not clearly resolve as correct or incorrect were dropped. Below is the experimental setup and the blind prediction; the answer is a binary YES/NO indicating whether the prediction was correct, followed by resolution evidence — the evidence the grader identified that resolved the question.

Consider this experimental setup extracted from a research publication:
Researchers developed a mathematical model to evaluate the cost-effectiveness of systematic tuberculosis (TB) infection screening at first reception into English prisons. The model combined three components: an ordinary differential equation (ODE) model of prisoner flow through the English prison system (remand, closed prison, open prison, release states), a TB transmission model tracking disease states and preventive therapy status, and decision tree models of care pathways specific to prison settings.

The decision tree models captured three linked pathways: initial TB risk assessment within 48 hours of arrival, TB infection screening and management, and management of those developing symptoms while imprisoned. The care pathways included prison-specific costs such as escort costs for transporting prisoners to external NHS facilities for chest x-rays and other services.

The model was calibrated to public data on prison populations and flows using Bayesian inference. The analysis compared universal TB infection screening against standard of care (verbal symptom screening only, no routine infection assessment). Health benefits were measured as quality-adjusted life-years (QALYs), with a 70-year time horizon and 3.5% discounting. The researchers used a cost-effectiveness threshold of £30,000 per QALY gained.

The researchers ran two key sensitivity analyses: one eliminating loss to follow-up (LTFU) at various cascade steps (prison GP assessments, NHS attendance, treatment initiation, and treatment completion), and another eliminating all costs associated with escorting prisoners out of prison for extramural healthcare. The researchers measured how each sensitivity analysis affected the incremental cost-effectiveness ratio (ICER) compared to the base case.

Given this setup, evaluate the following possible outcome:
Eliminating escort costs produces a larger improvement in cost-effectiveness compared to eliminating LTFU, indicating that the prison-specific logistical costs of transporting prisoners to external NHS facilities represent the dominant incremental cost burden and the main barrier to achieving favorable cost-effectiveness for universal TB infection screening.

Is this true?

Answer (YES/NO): YES